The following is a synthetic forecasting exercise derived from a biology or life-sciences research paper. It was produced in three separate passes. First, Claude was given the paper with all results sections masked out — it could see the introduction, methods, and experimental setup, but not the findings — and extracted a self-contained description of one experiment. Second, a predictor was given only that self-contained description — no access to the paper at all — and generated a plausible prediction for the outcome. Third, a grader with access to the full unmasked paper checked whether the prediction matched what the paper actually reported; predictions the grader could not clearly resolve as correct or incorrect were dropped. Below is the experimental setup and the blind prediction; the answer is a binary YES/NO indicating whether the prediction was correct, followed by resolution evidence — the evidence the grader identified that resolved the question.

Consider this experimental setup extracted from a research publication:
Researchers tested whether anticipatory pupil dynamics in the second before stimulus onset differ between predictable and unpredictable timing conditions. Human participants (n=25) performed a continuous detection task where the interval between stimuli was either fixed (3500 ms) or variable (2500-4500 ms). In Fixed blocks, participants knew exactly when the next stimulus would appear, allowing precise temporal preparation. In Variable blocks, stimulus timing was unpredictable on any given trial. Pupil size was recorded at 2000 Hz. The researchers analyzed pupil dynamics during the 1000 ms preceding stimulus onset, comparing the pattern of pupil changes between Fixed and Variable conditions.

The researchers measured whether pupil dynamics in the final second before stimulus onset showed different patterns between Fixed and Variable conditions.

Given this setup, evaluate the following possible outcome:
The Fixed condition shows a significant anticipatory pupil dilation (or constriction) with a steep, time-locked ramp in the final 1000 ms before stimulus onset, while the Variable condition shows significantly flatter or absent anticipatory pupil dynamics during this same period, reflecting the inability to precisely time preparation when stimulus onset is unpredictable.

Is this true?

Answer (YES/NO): NO